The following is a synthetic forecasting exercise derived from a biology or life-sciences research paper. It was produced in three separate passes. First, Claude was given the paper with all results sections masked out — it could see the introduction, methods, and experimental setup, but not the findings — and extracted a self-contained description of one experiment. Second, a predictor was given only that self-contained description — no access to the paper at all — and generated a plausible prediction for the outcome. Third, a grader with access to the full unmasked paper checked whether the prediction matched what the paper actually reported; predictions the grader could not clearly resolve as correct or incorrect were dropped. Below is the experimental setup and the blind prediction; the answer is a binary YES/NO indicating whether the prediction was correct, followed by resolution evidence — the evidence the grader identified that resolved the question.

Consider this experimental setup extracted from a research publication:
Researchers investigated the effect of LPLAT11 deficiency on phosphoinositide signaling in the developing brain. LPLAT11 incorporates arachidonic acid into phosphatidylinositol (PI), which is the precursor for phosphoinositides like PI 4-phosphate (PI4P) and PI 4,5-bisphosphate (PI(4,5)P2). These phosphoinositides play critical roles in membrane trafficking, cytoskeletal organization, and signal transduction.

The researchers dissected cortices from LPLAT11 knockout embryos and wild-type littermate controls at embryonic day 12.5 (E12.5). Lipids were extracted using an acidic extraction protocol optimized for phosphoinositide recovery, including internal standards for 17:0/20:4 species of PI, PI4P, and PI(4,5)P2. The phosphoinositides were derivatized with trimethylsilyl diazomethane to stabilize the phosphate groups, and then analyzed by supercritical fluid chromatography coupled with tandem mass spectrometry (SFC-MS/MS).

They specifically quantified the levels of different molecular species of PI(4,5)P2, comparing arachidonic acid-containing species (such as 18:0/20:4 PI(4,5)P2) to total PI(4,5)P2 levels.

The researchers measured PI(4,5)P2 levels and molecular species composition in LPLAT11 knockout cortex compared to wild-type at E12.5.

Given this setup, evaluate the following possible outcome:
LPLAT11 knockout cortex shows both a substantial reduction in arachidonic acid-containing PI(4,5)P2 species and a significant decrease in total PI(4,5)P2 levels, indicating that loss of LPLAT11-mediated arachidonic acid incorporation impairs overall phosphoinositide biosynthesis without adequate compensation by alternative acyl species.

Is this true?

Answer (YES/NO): YES